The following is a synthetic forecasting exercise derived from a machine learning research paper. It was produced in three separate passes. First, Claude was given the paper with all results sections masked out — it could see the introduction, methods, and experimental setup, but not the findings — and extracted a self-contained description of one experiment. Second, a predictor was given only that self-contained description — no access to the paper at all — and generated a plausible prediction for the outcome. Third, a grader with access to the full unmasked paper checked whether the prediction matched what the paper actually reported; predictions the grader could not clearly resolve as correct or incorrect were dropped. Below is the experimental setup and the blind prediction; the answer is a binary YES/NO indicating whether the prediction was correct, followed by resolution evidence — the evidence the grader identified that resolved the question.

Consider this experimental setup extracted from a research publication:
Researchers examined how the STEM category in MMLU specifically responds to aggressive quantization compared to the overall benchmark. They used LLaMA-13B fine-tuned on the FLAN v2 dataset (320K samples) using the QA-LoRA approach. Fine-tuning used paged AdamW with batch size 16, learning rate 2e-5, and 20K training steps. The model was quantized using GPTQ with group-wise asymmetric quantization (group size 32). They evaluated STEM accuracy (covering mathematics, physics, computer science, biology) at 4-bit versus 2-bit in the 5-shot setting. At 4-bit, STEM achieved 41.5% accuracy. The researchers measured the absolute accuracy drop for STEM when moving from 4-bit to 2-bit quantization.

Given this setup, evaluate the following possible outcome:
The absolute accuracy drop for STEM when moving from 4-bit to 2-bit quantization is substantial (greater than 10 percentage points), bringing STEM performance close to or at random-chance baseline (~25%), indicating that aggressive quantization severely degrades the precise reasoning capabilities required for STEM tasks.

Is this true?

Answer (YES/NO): NO